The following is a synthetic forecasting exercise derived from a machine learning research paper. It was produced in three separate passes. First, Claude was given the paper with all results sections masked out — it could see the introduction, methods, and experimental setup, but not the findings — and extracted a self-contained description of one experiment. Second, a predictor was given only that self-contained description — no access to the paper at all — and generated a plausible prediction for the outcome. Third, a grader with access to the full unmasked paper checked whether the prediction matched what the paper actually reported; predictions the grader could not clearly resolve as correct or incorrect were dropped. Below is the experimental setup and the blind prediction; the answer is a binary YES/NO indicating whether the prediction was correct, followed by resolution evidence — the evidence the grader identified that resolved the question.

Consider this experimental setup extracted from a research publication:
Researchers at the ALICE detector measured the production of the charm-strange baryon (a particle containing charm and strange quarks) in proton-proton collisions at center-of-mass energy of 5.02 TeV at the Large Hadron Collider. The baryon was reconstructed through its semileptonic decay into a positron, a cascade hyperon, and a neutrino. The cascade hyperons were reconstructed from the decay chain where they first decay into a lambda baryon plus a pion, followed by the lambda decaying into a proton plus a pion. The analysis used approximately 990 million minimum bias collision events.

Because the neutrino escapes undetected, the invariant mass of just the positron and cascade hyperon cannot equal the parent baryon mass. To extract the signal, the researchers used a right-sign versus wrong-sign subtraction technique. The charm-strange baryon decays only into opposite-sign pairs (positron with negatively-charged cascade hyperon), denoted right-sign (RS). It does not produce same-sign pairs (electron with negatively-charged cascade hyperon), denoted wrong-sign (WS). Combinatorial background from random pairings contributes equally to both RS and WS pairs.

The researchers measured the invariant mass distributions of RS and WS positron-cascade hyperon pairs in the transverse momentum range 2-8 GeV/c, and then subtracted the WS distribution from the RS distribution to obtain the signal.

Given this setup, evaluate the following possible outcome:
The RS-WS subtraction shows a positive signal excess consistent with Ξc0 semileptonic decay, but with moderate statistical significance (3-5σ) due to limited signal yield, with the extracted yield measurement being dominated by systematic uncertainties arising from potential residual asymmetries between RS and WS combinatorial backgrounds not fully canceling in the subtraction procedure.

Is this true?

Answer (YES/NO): NO